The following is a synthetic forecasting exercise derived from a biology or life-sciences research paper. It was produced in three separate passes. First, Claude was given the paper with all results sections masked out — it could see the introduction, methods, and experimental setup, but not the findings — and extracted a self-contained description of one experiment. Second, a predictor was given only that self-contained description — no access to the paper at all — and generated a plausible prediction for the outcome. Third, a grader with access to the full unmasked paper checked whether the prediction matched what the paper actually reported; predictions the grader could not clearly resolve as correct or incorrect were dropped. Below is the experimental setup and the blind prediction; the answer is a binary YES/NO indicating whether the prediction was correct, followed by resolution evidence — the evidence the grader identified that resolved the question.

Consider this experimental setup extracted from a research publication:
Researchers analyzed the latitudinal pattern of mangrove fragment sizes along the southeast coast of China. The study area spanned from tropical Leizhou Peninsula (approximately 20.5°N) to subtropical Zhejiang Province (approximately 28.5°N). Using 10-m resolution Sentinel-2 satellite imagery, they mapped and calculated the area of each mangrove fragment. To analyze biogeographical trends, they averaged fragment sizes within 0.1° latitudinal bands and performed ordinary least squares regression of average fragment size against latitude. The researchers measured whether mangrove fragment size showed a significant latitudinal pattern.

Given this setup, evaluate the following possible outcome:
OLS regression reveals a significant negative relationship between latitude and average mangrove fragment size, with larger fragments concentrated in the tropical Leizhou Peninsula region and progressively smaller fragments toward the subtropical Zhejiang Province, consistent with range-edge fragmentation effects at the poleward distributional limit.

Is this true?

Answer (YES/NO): YES